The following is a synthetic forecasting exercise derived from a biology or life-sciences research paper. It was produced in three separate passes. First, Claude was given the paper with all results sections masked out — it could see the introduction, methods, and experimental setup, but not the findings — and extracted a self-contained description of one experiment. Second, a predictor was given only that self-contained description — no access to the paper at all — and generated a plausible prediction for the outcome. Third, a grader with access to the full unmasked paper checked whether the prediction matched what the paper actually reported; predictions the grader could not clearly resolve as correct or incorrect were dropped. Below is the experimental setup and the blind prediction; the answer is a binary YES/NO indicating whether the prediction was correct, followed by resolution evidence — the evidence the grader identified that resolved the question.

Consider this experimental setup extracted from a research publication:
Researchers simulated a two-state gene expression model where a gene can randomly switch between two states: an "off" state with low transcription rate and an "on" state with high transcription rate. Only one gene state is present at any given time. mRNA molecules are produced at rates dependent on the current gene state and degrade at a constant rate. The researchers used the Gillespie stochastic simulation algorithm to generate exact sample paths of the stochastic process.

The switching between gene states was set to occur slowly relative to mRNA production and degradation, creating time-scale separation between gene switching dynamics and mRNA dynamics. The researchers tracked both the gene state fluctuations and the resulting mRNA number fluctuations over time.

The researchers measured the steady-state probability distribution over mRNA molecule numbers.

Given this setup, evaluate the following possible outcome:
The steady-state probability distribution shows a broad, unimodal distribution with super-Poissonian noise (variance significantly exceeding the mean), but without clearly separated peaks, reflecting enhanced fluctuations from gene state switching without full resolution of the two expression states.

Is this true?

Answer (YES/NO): NO